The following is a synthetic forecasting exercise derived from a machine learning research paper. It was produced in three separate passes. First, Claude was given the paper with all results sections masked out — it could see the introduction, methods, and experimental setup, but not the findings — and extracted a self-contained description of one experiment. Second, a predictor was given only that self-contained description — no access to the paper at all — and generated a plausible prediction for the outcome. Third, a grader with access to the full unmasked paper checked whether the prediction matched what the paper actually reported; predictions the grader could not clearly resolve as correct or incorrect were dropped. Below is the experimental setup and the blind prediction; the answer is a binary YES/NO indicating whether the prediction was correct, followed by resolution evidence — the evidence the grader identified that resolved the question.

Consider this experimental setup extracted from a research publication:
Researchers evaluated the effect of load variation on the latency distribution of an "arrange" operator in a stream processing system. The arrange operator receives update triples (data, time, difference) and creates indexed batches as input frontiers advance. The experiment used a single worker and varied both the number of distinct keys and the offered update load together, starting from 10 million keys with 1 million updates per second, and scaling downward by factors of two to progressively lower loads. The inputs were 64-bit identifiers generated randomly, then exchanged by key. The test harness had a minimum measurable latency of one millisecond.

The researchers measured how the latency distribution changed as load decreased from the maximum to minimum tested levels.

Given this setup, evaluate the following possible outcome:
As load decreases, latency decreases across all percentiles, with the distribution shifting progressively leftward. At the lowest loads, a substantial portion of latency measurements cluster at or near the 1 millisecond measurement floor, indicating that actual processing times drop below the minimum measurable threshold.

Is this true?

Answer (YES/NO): YES